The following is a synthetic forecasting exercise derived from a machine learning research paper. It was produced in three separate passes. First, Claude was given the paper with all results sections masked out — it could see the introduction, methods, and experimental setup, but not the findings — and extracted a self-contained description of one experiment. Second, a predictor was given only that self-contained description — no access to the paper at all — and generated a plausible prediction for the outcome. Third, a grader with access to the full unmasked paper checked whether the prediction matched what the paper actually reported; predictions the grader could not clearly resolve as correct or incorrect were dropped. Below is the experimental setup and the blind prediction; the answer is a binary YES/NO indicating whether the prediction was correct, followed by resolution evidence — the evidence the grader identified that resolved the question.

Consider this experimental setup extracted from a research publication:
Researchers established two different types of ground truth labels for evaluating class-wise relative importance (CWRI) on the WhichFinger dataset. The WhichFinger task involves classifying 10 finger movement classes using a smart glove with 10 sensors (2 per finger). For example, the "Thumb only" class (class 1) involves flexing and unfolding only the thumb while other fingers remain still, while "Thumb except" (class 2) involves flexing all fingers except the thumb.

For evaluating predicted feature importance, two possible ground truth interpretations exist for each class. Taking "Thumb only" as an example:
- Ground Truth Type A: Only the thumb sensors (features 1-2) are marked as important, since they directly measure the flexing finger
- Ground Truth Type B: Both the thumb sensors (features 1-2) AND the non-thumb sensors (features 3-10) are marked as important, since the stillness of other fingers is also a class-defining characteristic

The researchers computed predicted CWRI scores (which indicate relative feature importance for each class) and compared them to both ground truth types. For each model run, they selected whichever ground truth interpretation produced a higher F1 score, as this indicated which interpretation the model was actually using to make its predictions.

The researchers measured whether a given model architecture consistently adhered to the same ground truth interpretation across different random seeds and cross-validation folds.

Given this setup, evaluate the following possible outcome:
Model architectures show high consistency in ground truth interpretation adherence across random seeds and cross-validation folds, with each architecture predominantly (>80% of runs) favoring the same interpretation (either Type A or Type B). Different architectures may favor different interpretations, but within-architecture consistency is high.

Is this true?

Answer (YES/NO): YES